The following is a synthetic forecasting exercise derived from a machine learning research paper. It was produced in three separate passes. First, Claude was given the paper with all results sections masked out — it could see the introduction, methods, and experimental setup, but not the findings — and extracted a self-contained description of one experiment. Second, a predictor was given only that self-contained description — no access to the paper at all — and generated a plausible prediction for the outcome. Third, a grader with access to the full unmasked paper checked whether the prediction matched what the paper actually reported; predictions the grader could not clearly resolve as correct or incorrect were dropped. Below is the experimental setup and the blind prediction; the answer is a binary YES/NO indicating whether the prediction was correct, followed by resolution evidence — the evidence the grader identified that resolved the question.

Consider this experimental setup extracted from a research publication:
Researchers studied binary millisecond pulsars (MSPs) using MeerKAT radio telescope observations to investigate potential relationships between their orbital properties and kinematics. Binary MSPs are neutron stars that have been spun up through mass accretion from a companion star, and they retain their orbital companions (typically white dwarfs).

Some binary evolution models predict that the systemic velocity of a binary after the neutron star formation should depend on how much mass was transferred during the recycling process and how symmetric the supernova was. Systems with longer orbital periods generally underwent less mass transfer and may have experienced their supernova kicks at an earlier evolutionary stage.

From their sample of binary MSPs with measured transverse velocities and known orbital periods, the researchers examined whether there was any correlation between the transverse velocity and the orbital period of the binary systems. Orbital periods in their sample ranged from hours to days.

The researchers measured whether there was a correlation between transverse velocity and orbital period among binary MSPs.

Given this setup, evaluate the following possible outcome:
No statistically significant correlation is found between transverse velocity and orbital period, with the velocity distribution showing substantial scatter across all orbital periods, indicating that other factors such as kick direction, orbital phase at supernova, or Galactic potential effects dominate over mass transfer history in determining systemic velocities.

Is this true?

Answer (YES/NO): NO